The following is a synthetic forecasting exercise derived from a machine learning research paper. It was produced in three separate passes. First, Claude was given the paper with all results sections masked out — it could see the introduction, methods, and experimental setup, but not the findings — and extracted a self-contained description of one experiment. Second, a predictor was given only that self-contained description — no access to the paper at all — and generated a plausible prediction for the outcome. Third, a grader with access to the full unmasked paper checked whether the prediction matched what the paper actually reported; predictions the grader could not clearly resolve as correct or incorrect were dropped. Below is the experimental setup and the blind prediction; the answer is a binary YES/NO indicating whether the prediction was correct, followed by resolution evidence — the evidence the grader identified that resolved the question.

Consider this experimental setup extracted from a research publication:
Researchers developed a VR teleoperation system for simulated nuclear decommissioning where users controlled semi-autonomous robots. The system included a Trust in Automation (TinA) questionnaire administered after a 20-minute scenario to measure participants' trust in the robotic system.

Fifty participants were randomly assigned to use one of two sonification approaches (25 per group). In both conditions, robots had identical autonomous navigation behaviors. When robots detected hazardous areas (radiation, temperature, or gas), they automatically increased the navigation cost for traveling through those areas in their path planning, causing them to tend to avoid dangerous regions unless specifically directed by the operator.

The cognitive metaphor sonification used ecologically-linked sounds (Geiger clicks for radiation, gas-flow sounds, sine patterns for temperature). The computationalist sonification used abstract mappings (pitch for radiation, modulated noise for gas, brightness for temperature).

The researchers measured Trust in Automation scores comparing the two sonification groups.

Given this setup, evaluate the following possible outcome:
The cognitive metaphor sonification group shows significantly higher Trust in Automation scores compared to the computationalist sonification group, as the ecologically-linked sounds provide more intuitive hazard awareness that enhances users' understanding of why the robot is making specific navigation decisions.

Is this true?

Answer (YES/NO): NO